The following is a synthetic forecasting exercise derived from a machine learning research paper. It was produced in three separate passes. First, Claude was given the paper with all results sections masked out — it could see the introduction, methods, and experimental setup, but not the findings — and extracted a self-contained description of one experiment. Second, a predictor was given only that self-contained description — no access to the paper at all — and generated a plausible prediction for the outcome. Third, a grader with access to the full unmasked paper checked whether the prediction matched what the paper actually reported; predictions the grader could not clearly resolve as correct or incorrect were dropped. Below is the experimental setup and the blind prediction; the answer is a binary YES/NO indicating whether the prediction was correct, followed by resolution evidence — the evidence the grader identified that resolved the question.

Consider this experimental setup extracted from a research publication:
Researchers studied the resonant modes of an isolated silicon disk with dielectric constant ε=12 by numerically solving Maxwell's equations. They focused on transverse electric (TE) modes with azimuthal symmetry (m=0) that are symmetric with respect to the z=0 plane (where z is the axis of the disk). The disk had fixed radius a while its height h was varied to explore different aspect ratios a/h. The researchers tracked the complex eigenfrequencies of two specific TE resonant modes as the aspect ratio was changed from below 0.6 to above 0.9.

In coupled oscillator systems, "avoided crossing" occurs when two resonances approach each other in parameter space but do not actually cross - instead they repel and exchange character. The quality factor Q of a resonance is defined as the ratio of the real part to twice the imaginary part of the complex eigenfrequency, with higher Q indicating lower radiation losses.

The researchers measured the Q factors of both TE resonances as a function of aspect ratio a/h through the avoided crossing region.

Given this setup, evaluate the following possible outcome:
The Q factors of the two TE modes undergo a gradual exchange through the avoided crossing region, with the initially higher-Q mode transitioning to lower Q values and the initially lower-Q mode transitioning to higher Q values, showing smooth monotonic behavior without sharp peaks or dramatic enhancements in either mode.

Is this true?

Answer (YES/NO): NO